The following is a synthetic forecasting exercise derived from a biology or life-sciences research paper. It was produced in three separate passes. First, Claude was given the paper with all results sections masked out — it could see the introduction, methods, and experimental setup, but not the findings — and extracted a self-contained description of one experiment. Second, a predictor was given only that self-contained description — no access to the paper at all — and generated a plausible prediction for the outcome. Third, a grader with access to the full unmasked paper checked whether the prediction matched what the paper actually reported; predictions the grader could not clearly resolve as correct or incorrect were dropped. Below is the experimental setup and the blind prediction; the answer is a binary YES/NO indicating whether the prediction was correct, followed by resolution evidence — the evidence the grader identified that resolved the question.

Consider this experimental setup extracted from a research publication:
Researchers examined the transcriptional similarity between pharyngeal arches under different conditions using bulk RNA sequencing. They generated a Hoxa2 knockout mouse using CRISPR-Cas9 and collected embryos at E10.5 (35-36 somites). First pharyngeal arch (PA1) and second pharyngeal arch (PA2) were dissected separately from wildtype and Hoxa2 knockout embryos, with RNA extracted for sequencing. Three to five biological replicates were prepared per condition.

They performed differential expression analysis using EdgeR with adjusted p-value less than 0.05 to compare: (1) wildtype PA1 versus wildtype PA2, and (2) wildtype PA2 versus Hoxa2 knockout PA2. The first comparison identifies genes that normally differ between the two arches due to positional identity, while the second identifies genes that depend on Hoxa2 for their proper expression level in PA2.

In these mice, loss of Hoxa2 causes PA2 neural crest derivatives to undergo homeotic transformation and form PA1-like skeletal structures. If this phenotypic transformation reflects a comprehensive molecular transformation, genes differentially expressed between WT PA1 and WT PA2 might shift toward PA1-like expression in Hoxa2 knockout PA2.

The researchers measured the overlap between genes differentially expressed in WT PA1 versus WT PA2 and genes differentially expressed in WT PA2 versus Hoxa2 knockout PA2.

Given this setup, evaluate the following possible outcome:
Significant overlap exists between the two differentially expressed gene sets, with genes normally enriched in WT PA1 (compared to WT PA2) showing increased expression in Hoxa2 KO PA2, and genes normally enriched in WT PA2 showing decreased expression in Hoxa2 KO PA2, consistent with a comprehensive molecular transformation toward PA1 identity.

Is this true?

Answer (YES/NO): NO